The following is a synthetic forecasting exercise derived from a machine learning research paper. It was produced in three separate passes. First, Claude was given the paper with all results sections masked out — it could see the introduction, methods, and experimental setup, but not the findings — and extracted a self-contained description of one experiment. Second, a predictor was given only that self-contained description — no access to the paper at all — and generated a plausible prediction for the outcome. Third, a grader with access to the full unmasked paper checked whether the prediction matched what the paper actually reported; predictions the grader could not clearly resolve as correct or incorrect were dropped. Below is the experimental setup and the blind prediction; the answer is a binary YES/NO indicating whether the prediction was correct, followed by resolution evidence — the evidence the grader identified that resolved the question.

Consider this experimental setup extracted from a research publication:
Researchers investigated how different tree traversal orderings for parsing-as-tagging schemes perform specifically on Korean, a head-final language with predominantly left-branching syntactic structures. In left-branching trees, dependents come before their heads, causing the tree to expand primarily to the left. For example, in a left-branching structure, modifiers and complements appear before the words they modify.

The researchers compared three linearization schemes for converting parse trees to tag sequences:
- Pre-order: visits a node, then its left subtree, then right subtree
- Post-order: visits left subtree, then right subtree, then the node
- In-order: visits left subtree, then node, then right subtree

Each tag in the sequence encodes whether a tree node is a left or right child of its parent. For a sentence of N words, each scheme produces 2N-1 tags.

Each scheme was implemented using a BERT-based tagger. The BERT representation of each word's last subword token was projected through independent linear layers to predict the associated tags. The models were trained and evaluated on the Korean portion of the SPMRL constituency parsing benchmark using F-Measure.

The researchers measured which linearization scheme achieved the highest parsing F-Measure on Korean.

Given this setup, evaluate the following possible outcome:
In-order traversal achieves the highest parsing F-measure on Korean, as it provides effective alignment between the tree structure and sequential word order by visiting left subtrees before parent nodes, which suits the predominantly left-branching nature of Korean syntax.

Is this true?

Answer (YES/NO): NO